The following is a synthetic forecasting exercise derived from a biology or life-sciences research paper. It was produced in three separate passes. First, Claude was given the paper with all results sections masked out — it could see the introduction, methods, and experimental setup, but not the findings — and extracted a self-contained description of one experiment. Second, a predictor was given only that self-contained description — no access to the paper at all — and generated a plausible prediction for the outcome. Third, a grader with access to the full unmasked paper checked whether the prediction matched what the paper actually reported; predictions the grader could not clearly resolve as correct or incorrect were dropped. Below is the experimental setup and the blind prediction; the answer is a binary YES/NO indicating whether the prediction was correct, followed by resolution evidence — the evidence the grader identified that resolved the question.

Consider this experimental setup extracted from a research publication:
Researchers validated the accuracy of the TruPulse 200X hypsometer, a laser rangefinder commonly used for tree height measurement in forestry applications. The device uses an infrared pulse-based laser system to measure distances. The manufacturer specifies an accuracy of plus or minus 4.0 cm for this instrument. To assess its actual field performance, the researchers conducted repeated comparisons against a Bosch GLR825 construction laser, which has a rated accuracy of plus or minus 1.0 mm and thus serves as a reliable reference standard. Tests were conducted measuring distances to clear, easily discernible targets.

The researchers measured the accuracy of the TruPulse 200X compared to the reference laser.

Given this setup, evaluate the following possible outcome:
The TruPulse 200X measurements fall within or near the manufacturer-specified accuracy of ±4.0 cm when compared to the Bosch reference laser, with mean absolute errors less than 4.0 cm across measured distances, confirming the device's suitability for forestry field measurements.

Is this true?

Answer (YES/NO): YES